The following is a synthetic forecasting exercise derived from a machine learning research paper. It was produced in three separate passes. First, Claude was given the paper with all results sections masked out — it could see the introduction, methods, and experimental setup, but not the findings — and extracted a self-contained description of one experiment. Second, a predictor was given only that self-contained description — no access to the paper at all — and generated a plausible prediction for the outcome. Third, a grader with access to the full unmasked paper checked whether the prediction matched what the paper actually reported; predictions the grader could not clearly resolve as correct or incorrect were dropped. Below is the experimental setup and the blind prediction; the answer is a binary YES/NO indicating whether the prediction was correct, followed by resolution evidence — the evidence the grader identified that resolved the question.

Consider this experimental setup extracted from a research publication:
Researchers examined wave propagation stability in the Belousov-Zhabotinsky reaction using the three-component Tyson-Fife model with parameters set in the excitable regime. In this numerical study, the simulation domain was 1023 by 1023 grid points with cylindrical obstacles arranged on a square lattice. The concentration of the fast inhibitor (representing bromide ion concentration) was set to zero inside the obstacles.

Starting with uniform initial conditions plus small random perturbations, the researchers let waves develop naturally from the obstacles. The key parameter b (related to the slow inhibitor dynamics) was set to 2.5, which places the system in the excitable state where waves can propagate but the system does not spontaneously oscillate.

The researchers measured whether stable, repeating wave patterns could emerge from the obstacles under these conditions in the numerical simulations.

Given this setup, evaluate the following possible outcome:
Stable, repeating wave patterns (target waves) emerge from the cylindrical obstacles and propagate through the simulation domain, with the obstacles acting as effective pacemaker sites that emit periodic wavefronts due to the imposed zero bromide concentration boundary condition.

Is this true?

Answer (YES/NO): YES